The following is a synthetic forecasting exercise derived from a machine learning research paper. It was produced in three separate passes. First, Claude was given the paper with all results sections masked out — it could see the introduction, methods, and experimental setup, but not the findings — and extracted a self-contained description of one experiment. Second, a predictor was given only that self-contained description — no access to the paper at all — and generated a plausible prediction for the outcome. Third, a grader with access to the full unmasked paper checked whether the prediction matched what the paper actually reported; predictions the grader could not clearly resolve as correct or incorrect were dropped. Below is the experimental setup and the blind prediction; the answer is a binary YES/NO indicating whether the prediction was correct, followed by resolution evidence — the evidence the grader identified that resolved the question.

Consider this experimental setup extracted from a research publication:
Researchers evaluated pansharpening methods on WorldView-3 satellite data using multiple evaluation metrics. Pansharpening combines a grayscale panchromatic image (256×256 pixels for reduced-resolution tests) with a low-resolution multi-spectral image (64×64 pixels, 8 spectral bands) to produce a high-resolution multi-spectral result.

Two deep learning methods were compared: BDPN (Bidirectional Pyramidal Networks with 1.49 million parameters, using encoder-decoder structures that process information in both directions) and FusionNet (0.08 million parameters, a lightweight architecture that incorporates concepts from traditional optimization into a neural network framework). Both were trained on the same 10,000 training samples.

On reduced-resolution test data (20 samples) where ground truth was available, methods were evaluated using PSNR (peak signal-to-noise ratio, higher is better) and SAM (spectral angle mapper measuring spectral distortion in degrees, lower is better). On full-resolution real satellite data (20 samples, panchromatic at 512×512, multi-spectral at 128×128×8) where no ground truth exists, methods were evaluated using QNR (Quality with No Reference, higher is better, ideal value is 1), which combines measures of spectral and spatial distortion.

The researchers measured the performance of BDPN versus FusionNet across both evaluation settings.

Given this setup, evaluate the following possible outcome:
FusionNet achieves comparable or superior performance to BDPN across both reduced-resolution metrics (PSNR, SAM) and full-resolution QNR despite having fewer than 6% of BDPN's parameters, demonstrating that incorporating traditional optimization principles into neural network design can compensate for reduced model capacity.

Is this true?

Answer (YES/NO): YES